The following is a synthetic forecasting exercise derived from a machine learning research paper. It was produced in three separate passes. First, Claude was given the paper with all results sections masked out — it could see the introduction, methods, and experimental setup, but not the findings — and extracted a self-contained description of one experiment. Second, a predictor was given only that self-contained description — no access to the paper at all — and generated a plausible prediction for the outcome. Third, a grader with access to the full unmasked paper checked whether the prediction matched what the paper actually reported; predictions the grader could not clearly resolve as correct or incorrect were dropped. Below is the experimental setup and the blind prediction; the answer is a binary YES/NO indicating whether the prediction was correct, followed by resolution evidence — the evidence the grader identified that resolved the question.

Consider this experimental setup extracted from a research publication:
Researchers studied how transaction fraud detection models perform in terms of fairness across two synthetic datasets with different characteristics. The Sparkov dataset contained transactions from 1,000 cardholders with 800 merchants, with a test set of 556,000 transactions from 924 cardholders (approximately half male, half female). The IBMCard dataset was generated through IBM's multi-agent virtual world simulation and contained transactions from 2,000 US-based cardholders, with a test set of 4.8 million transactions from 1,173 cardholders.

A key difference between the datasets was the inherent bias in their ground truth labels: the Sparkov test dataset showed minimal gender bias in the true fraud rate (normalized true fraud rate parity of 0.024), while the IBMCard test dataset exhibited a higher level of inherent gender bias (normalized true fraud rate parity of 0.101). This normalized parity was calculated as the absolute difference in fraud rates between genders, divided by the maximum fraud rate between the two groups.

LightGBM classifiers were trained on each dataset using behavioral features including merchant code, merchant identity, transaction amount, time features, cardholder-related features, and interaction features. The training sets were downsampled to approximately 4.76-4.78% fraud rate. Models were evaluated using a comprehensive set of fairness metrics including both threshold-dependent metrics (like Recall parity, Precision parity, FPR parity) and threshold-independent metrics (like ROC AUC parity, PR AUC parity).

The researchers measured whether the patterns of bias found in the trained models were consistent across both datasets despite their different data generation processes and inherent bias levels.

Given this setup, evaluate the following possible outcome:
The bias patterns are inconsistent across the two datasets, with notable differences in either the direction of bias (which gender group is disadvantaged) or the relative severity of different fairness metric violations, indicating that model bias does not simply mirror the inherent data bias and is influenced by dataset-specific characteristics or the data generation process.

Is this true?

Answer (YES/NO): NO